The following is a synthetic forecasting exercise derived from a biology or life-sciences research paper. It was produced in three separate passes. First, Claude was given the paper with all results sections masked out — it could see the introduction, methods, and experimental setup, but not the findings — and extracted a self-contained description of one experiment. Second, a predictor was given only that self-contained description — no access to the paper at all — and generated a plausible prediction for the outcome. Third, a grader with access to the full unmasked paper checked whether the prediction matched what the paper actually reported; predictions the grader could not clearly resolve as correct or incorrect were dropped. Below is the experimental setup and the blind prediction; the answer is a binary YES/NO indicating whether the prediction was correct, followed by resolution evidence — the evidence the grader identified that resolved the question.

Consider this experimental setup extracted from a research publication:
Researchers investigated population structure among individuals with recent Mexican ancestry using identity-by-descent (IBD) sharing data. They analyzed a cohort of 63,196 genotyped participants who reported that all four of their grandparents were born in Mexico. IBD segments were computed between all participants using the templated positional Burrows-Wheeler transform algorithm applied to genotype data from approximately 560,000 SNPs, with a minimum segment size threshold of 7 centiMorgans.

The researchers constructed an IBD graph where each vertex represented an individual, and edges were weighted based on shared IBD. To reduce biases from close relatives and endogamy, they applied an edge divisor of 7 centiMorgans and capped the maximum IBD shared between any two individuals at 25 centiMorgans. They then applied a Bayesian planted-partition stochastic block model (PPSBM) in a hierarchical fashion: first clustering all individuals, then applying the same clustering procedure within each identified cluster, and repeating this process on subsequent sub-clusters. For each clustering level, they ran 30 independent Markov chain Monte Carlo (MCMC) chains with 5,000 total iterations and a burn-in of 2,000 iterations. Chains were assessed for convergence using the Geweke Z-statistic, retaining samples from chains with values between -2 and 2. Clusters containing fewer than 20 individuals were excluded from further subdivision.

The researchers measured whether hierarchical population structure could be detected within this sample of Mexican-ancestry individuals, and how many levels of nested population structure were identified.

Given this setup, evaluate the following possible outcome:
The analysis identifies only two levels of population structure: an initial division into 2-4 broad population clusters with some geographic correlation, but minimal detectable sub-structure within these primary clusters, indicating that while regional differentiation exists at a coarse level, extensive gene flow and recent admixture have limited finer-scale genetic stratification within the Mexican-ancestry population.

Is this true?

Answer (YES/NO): NO